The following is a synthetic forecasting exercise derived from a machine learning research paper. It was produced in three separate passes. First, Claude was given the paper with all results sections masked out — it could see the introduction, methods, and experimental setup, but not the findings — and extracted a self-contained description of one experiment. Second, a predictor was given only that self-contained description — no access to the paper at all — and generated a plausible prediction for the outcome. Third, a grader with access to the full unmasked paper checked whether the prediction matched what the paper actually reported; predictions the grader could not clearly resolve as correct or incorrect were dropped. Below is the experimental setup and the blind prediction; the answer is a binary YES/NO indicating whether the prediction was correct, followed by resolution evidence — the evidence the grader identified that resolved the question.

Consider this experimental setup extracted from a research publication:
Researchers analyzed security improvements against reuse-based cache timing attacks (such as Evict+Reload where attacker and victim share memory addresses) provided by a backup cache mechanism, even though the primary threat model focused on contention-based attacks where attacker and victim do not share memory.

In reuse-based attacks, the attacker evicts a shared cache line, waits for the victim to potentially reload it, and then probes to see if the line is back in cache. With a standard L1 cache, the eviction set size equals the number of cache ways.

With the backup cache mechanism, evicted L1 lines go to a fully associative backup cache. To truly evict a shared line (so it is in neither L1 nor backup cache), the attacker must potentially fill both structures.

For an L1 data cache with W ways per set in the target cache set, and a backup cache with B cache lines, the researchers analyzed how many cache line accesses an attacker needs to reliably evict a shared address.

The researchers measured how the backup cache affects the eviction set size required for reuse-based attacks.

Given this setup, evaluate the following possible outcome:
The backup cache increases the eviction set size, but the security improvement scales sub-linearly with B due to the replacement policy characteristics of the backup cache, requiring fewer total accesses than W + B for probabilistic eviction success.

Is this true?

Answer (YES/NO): NO